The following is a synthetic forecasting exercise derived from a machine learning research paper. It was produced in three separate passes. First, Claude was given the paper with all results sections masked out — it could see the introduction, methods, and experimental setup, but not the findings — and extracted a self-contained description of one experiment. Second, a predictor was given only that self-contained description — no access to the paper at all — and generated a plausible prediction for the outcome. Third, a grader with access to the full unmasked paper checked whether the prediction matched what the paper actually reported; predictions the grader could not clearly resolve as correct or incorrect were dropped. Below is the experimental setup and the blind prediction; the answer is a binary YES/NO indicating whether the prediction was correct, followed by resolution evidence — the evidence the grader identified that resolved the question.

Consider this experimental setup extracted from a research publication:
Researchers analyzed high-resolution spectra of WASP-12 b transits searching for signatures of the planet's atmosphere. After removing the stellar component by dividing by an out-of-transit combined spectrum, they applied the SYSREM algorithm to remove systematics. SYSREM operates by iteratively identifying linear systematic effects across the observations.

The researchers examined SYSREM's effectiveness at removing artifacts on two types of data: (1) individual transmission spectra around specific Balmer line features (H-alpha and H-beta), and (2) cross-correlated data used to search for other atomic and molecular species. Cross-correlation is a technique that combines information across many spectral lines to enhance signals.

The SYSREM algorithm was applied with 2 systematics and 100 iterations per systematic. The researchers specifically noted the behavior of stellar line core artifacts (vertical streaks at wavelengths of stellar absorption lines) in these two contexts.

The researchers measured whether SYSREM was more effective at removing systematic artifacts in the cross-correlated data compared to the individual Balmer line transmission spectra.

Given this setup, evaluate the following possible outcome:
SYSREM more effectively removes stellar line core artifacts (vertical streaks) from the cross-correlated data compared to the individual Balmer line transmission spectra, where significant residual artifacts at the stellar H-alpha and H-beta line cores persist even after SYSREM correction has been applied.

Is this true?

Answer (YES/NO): YES